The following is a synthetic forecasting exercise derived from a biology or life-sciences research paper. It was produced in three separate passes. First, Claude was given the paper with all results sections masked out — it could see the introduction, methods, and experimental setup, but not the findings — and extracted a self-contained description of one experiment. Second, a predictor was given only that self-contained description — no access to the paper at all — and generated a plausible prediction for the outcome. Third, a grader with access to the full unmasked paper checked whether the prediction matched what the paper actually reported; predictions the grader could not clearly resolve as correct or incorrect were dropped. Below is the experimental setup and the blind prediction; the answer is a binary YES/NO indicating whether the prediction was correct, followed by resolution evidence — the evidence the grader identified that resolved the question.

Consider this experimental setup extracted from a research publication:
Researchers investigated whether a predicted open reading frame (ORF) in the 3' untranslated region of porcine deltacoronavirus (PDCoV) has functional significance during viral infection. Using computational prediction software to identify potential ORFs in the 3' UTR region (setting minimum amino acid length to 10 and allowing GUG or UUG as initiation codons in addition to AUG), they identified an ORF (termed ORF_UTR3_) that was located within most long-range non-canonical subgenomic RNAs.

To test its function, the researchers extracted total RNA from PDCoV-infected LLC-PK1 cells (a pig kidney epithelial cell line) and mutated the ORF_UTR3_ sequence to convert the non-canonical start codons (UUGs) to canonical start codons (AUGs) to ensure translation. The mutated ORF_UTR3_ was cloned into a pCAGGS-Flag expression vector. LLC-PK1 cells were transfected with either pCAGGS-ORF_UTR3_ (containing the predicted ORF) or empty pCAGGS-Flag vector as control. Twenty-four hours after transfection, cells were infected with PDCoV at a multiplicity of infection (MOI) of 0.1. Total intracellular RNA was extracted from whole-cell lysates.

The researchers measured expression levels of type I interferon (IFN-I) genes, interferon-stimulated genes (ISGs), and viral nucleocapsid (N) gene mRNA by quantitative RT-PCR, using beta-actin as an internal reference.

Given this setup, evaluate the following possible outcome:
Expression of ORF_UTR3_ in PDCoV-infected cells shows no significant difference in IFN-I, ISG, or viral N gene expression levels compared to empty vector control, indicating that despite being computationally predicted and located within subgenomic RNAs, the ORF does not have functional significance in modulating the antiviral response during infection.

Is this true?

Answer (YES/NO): NO